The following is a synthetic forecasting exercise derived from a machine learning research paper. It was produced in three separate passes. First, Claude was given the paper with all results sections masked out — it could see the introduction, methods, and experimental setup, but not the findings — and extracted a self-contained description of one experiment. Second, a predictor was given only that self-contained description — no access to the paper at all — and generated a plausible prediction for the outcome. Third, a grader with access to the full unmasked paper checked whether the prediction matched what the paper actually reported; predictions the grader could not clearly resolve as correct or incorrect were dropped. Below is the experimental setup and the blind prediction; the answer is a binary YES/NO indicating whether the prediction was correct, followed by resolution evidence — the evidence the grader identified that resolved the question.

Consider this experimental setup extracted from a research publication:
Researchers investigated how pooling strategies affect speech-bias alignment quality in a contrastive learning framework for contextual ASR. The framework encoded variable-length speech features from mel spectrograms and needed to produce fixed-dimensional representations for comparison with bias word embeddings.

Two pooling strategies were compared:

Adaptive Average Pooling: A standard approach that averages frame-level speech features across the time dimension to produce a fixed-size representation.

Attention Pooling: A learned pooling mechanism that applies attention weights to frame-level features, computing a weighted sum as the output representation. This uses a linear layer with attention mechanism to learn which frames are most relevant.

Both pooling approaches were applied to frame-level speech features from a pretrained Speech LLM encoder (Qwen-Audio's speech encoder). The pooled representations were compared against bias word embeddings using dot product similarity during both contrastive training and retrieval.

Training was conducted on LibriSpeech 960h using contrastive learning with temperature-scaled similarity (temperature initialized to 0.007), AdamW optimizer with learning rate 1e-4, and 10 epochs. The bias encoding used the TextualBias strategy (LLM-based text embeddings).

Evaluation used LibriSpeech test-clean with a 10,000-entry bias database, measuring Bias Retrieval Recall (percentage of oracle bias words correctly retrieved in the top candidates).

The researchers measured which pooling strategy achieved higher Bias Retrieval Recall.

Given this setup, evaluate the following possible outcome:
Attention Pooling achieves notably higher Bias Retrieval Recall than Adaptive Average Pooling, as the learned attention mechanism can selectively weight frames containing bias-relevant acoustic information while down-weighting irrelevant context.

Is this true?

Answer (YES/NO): YES